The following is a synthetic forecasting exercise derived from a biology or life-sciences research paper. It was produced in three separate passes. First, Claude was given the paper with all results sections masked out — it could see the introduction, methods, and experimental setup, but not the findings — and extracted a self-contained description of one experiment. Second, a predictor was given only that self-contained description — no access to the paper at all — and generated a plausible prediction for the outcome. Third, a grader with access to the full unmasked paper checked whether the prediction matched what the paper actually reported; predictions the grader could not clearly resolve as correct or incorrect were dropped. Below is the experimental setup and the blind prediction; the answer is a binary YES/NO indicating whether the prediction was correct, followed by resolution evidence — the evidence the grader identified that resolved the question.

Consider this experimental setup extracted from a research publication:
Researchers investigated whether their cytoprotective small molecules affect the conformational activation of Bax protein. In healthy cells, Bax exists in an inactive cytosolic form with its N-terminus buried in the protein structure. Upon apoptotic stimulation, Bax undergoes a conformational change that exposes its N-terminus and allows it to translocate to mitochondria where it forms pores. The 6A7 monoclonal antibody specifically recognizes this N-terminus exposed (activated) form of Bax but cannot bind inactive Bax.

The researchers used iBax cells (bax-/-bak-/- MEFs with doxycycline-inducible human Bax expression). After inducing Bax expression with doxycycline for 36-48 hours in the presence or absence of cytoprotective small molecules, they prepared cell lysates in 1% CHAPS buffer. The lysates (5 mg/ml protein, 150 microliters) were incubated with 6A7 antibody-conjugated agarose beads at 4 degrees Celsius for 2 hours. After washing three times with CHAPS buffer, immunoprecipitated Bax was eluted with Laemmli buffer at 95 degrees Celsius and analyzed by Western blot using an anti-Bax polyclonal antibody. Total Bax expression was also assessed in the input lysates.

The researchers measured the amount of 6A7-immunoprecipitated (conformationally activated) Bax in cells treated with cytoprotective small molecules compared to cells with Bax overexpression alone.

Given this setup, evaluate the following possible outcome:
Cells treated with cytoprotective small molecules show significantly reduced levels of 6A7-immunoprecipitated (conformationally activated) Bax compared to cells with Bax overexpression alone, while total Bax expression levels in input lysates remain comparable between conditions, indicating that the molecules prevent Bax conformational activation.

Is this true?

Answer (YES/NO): YES